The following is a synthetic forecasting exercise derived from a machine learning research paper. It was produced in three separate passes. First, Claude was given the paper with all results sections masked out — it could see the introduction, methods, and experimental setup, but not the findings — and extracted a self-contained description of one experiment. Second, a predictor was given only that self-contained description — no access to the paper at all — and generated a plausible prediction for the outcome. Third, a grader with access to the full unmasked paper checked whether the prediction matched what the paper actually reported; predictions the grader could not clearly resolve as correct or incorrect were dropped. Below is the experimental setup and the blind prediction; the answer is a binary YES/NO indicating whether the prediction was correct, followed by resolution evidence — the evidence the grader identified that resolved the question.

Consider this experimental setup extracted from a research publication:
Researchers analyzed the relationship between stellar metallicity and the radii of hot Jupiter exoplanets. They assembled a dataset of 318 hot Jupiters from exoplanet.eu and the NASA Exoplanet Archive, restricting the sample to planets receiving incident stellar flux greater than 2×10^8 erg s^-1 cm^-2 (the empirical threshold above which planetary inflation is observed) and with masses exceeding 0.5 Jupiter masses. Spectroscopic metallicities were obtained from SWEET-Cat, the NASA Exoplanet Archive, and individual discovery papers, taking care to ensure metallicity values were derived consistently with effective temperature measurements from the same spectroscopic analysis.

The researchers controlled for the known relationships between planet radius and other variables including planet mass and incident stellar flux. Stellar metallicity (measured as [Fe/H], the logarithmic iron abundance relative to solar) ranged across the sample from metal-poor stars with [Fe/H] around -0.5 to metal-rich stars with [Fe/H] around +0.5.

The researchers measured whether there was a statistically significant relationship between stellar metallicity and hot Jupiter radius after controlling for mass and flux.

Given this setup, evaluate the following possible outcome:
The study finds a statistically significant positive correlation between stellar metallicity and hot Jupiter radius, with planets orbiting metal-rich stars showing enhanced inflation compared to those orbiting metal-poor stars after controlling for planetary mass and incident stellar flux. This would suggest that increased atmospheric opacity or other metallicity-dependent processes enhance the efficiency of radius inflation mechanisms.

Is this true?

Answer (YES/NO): NO